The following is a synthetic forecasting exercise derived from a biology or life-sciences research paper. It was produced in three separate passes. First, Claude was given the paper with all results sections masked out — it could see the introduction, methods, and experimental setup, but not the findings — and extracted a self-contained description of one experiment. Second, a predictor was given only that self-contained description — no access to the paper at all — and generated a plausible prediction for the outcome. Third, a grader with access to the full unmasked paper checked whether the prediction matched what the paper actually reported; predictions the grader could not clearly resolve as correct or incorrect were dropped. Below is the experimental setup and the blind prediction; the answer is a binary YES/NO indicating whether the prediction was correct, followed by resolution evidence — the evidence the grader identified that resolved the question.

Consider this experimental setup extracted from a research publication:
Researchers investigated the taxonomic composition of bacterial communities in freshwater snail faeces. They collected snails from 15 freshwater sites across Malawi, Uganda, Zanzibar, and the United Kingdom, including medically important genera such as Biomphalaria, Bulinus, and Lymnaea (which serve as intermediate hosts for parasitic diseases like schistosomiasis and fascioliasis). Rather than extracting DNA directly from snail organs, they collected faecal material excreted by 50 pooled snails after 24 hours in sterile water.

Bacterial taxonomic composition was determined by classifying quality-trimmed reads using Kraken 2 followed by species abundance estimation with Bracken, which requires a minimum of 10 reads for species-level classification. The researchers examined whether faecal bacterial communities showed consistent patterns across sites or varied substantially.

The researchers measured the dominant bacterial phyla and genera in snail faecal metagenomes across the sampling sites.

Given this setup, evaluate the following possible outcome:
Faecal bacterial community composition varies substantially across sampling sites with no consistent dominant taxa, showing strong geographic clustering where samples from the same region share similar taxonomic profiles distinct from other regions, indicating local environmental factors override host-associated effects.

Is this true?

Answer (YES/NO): NO